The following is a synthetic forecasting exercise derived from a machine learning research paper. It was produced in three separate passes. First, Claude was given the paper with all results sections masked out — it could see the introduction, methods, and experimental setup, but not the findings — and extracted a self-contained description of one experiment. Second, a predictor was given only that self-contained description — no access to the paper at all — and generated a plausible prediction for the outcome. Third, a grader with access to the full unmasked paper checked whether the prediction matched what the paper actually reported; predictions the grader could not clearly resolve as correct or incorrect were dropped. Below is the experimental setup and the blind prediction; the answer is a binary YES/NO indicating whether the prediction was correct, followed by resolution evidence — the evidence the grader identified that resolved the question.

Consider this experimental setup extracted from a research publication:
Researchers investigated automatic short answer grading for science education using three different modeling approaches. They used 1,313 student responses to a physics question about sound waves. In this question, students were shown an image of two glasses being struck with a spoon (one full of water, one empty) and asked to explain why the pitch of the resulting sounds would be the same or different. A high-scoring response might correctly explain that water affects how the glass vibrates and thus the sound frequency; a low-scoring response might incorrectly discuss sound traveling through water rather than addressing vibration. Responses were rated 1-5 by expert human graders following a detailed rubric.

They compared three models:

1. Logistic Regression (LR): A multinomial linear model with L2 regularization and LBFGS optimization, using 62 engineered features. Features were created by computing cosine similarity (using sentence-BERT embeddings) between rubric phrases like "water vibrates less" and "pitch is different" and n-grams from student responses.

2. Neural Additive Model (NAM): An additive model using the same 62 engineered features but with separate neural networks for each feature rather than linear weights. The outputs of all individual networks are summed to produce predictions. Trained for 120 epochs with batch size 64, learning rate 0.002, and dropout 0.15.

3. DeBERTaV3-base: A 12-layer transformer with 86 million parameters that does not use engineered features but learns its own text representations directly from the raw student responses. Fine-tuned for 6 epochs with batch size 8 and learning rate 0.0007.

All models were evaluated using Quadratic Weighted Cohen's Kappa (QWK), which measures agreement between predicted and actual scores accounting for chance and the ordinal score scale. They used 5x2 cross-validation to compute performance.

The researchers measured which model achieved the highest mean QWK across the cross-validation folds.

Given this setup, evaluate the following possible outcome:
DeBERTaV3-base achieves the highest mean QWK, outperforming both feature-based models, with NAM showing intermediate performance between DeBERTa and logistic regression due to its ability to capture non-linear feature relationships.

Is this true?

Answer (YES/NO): YES